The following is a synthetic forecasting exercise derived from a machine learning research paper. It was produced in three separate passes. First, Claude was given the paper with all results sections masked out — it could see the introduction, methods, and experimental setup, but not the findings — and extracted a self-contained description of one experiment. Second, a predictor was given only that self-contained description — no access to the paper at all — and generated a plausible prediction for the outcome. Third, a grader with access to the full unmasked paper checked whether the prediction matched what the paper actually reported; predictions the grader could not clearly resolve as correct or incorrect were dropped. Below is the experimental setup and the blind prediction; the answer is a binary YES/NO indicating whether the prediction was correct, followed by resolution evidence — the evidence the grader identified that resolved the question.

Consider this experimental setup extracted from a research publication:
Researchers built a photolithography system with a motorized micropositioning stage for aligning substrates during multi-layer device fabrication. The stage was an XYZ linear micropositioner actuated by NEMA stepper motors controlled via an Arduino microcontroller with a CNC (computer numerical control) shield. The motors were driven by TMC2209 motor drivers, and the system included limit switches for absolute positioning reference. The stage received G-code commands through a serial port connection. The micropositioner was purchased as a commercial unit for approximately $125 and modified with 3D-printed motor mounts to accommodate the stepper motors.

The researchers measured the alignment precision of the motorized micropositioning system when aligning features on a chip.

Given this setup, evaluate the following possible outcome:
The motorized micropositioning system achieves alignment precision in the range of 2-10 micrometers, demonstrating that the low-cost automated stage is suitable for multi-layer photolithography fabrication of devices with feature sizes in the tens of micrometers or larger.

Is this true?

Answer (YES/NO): YES